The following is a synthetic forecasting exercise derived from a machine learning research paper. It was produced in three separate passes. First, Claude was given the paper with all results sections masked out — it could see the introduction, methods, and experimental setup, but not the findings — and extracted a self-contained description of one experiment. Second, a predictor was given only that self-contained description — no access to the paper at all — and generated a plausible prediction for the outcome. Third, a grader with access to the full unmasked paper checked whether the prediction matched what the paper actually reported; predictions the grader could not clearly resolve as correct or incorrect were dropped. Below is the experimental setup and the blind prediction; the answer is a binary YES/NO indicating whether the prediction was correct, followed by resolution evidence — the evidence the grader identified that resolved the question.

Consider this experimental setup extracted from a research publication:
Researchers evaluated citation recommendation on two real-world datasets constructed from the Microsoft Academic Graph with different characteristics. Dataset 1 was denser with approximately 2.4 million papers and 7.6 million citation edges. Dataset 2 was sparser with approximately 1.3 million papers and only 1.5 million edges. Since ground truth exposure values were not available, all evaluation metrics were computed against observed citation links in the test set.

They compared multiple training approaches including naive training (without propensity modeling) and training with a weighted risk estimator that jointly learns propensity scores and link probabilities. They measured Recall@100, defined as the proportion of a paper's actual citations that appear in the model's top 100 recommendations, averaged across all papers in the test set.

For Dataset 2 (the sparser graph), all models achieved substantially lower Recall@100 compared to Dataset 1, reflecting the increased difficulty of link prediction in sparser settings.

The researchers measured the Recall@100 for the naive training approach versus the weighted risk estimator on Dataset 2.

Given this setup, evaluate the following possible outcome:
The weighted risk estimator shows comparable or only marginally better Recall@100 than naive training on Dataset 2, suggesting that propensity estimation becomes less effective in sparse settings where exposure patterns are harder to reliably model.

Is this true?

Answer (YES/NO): YES